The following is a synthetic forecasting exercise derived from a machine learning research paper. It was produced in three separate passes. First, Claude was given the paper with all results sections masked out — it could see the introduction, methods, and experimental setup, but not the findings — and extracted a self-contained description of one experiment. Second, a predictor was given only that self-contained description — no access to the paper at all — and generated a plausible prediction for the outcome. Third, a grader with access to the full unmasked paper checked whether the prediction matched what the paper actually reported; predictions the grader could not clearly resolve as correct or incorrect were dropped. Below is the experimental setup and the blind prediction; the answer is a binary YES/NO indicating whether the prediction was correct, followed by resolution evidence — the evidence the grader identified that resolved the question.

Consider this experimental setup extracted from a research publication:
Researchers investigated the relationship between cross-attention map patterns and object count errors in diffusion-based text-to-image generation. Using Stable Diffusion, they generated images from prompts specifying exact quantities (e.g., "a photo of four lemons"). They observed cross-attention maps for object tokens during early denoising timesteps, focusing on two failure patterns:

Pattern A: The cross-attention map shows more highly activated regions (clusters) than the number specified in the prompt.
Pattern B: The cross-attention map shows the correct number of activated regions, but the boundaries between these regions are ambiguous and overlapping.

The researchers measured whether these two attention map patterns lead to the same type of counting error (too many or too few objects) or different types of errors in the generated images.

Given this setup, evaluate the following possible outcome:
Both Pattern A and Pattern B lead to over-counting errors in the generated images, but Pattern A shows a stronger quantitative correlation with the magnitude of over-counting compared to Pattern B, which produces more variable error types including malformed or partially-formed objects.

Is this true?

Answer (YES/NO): NO